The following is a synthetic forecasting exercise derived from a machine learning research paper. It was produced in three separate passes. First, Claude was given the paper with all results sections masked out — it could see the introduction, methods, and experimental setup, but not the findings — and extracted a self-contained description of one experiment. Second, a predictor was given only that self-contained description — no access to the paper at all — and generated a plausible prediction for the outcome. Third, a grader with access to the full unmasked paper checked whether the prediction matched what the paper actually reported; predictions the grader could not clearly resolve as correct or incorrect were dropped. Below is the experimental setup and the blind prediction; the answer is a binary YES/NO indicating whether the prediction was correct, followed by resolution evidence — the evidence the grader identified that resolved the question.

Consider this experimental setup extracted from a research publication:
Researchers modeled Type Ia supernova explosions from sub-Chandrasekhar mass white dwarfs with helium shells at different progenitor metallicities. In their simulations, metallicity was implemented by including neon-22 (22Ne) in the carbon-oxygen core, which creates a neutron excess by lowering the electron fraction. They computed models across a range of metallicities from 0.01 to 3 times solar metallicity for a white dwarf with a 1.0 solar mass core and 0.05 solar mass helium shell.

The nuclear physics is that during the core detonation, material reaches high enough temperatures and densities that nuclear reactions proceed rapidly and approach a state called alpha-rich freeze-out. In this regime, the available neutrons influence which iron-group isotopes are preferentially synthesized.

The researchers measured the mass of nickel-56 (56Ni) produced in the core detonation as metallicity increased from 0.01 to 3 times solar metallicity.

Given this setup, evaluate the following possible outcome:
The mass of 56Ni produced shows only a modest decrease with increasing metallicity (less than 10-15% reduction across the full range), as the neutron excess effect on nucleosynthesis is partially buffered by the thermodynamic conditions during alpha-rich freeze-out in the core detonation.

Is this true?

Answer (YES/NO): NO